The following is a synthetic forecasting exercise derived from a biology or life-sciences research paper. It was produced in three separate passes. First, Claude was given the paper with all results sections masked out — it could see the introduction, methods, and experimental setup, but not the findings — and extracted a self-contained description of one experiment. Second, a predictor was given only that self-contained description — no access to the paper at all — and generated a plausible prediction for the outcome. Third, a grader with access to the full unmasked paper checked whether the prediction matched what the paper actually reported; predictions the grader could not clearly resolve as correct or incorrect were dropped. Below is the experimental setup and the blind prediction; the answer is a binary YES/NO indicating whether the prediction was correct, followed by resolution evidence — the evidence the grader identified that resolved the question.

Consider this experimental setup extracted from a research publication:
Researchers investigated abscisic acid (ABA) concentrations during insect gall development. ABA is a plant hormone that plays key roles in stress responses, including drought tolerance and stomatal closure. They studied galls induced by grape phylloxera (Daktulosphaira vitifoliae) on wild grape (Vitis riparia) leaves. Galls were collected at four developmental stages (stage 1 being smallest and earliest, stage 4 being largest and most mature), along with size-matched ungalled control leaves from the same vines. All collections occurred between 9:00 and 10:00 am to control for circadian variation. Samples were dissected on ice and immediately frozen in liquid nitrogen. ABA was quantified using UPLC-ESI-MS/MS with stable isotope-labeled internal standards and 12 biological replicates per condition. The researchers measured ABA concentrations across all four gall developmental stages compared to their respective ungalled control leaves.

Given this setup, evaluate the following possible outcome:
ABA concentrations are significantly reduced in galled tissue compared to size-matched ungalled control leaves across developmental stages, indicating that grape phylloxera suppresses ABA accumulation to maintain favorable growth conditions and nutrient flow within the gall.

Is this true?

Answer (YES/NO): YES